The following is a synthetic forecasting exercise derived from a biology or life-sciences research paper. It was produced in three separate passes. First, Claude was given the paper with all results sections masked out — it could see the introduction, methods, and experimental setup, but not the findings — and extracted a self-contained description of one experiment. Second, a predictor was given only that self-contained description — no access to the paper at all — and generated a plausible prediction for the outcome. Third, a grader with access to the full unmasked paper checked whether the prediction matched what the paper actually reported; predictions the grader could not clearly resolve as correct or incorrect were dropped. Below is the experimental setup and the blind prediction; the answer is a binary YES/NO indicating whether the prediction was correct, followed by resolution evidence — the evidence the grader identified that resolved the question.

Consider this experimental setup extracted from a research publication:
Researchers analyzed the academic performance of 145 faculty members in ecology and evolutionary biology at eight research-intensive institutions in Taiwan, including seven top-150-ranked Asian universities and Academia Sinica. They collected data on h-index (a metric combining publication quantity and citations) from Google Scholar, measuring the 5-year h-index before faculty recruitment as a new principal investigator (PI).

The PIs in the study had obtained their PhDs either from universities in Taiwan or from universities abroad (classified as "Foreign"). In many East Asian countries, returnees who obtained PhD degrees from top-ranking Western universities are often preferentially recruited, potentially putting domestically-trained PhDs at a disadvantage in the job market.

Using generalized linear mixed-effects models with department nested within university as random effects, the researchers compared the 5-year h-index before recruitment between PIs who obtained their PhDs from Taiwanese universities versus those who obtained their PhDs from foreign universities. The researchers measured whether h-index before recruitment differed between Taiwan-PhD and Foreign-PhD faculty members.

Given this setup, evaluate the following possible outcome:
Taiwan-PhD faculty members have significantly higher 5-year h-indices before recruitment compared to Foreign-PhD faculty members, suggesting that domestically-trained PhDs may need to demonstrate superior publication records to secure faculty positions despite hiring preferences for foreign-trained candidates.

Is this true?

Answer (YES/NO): NO